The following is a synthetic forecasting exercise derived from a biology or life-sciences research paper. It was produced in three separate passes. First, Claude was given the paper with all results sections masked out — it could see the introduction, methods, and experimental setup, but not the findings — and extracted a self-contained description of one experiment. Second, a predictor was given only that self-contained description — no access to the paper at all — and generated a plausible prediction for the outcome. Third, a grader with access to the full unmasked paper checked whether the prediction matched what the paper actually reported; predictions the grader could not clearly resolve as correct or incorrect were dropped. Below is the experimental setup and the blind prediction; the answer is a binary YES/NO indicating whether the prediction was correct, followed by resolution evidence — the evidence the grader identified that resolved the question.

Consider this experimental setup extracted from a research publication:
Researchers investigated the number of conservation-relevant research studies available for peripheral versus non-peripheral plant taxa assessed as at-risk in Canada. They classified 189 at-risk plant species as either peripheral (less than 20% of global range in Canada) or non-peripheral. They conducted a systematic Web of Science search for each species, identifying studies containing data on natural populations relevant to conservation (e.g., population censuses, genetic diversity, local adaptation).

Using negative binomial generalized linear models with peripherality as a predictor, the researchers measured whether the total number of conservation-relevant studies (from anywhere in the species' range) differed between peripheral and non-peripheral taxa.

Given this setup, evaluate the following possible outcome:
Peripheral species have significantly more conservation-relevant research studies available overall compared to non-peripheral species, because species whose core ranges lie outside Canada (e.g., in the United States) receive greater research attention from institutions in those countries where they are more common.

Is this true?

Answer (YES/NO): NO